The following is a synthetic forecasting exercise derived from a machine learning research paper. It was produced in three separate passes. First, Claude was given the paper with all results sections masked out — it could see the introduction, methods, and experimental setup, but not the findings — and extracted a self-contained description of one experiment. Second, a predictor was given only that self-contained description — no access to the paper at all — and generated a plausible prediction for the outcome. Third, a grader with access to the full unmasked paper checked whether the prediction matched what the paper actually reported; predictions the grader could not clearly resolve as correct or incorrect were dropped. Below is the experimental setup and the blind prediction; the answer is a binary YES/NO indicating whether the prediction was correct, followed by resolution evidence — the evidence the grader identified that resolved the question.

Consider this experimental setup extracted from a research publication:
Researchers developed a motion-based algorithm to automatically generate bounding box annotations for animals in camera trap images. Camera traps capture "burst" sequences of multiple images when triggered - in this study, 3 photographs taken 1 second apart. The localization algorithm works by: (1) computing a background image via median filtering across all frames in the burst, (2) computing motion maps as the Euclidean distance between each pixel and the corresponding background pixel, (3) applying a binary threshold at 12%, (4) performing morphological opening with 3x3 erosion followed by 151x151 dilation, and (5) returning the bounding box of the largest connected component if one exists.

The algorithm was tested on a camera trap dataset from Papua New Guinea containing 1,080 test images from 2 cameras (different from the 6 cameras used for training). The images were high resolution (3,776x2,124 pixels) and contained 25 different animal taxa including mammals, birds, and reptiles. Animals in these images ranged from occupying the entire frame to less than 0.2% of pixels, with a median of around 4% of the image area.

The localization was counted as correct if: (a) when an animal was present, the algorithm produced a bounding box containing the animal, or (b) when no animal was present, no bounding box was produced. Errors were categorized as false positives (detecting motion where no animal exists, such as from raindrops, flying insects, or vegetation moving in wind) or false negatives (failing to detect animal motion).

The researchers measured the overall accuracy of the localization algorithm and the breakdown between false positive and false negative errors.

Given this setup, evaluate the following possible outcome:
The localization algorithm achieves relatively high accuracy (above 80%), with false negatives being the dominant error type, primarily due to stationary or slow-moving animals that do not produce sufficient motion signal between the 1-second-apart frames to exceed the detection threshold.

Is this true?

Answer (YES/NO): NO